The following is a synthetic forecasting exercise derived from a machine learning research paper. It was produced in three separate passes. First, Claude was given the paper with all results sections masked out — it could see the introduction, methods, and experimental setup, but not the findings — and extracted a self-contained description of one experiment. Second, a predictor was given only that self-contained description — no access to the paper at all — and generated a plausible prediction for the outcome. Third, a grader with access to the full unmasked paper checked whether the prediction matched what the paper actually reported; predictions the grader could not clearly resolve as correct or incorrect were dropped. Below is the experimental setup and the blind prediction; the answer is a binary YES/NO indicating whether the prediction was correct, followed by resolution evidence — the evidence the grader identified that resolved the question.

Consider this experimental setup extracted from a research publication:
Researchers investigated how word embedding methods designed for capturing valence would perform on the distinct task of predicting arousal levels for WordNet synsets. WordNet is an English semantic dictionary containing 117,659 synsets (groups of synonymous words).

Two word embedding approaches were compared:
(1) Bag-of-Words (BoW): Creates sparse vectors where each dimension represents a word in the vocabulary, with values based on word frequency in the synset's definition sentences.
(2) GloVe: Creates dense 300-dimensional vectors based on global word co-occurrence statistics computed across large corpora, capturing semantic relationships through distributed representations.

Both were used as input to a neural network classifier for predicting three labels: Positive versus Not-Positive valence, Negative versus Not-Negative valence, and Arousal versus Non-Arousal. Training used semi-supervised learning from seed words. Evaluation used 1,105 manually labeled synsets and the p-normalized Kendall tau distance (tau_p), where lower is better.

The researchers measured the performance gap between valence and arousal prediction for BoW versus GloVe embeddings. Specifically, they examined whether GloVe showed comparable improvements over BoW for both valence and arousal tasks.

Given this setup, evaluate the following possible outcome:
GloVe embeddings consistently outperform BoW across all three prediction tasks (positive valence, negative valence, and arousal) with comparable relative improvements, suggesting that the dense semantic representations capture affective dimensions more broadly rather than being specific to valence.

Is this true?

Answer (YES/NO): NO